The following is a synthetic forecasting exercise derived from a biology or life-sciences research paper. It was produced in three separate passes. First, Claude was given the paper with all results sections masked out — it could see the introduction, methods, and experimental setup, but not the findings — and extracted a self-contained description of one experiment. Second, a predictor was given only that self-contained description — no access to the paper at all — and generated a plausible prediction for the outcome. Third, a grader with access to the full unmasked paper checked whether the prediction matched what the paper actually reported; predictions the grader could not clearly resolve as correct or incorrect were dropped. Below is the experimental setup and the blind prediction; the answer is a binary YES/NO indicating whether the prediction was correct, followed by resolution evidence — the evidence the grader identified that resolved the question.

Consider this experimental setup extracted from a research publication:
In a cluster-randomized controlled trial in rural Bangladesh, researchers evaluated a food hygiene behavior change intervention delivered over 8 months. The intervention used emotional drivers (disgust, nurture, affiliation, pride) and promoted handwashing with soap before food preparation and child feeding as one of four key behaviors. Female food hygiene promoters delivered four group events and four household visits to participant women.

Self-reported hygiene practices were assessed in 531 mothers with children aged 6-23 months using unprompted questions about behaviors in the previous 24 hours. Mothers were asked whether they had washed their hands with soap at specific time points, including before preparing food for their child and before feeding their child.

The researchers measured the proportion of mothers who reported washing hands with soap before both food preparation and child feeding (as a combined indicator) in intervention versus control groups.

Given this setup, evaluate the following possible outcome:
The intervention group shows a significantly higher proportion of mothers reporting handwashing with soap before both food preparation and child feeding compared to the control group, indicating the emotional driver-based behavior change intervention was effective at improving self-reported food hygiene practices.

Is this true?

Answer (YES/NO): YES